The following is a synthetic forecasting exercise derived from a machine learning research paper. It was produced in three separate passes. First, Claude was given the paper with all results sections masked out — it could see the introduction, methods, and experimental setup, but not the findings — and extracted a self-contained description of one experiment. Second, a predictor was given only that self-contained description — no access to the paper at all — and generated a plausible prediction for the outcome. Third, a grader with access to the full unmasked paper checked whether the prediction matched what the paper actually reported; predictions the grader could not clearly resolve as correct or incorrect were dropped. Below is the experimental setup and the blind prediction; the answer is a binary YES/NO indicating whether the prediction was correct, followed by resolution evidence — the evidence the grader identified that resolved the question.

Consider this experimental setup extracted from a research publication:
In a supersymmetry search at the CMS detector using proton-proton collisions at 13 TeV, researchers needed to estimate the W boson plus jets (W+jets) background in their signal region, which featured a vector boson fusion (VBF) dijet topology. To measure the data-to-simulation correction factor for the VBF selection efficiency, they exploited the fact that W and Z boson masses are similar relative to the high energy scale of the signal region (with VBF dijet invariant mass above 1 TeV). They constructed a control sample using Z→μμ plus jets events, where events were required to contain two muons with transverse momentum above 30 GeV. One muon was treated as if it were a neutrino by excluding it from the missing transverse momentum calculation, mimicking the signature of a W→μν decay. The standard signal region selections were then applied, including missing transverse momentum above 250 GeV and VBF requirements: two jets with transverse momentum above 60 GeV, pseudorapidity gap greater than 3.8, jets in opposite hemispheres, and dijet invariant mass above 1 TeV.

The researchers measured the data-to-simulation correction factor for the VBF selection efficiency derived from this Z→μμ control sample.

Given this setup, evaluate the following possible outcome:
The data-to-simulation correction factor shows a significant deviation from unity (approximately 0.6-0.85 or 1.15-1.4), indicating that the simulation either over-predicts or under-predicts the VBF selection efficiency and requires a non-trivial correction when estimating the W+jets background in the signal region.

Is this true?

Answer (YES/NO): YES